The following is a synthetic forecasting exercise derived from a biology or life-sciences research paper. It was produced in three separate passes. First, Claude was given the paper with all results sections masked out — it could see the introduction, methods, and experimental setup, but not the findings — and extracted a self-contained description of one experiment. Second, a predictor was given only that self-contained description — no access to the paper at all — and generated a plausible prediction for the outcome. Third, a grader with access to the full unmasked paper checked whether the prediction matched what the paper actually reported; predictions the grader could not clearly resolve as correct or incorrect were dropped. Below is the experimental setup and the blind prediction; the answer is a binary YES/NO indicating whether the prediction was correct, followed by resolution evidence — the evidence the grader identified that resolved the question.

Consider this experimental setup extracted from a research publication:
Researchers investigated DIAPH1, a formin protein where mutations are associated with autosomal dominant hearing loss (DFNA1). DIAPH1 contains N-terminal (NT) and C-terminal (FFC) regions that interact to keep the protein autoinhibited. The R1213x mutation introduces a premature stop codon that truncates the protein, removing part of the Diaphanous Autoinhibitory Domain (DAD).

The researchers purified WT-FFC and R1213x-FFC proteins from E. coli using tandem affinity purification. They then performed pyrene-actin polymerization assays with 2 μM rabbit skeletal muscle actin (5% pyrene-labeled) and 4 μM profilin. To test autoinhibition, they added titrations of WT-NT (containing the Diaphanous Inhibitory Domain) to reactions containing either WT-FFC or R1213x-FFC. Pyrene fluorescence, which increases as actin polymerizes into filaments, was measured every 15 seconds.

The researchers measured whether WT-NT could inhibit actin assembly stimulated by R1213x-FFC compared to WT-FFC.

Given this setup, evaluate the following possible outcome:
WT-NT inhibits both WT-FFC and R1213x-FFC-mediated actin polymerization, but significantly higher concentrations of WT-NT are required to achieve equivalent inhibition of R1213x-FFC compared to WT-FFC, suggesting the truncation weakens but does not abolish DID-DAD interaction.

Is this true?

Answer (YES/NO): NO